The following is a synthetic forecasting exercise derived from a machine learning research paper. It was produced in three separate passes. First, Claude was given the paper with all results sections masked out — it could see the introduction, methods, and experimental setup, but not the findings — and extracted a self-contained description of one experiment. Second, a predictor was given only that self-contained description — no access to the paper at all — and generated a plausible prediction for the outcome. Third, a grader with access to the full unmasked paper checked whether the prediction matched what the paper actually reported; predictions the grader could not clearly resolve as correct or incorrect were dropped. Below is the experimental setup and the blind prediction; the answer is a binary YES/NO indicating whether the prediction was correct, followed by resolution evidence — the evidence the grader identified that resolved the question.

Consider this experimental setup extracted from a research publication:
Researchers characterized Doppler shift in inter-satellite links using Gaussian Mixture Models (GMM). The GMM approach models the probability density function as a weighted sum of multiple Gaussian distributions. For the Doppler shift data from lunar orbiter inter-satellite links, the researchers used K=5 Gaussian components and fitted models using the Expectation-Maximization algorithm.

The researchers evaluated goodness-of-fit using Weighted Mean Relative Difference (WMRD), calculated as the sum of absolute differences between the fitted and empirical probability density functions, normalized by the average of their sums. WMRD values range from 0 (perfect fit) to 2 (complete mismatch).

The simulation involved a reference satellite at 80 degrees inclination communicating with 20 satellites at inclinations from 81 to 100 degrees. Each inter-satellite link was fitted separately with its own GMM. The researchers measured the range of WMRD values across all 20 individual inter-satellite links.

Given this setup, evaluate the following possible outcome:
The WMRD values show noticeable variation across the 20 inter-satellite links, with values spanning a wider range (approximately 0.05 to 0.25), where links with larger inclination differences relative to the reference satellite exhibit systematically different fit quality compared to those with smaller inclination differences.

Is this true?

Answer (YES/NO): NO